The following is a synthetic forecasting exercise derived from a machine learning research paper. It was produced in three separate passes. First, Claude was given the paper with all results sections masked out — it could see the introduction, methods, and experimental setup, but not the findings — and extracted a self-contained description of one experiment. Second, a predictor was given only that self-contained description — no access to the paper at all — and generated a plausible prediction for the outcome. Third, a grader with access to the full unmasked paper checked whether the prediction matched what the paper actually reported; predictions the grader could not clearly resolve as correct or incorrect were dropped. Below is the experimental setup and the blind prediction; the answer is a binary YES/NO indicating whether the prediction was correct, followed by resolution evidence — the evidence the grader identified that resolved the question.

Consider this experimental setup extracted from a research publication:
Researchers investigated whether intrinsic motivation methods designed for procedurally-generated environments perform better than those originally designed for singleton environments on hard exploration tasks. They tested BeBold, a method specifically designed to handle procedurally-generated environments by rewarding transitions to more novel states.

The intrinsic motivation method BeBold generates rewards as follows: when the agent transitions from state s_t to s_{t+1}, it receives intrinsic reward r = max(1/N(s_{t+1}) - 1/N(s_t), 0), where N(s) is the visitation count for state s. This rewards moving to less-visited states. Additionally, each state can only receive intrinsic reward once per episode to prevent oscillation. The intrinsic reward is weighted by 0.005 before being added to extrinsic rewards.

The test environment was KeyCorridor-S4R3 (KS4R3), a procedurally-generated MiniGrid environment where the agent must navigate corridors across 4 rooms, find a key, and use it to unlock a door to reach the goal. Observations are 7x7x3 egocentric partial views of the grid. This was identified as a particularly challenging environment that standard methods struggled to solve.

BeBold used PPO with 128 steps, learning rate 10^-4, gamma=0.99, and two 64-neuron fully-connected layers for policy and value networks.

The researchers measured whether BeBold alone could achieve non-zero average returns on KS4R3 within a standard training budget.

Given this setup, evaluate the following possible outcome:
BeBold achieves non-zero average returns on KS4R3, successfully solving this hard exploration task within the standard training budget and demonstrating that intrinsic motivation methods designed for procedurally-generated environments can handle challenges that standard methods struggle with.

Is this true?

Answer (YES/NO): YES